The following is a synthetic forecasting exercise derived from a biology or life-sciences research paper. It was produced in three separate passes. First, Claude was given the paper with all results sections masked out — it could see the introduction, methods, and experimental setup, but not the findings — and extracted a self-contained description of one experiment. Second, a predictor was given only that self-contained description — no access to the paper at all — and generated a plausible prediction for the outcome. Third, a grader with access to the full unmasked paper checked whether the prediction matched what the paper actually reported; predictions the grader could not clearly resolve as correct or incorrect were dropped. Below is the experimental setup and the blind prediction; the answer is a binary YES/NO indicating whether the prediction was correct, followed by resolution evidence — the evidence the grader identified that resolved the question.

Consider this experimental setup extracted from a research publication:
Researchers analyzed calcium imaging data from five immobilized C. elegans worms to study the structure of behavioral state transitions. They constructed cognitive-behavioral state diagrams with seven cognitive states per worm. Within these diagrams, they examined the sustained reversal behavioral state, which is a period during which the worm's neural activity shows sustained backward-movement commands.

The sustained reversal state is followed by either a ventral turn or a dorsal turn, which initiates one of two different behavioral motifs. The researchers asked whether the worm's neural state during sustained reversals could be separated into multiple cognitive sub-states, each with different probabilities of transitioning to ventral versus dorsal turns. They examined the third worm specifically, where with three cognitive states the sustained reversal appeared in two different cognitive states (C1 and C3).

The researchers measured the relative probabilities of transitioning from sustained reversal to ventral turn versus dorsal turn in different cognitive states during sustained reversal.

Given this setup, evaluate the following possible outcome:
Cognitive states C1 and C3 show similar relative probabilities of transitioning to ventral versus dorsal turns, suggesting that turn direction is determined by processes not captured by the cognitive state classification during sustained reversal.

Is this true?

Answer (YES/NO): NO